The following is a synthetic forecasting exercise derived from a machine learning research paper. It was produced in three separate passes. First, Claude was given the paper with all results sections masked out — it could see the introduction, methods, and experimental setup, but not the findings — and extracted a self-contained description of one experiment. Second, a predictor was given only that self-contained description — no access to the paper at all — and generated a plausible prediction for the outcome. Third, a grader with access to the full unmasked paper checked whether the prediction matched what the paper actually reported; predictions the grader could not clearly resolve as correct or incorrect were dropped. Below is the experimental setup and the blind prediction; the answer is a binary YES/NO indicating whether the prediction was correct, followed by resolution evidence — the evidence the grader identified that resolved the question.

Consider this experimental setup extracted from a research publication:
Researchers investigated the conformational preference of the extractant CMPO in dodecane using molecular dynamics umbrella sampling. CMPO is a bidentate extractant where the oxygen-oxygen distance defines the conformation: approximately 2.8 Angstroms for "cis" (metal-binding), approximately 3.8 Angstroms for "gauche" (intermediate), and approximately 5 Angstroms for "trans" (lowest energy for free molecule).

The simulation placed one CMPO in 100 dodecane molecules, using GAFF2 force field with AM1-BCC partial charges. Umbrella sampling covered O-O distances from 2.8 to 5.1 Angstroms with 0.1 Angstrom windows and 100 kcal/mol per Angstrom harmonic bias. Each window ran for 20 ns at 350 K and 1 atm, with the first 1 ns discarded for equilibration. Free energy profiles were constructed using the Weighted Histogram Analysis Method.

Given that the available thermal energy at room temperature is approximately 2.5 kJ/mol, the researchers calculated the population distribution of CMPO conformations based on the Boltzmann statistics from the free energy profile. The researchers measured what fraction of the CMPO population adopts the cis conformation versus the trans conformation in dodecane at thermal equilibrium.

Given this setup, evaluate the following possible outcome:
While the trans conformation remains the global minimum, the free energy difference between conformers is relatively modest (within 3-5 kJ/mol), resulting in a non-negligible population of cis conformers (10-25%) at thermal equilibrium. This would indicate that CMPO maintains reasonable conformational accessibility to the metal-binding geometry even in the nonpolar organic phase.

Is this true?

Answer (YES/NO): NO